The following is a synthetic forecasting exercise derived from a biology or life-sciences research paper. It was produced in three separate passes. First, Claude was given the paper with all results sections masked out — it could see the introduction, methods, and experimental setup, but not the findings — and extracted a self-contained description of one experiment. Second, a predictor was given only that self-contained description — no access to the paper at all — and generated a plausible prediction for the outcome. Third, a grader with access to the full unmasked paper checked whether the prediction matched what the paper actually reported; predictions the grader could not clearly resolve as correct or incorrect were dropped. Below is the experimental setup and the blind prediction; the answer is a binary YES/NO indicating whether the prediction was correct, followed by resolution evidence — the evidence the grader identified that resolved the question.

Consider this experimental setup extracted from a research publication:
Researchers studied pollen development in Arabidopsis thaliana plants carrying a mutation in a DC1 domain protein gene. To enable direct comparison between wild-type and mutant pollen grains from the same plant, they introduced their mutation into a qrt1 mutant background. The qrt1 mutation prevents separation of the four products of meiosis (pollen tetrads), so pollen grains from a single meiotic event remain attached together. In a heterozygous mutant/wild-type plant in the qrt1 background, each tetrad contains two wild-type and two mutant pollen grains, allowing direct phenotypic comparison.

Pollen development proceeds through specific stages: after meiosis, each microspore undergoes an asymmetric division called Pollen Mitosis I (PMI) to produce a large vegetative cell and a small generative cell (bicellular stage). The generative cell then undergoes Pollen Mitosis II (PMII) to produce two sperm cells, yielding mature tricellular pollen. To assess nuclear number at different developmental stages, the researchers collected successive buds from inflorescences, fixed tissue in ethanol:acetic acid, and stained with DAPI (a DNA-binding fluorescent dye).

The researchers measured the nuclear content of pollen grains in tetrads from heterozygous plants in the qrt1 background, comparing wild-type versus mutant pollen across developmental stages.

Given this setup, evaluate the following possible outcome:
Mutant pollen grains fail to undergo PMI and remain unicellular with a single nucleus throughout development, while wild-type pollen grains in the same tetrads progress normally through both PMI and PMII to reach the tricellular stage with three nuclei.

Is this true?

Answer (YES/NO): NO